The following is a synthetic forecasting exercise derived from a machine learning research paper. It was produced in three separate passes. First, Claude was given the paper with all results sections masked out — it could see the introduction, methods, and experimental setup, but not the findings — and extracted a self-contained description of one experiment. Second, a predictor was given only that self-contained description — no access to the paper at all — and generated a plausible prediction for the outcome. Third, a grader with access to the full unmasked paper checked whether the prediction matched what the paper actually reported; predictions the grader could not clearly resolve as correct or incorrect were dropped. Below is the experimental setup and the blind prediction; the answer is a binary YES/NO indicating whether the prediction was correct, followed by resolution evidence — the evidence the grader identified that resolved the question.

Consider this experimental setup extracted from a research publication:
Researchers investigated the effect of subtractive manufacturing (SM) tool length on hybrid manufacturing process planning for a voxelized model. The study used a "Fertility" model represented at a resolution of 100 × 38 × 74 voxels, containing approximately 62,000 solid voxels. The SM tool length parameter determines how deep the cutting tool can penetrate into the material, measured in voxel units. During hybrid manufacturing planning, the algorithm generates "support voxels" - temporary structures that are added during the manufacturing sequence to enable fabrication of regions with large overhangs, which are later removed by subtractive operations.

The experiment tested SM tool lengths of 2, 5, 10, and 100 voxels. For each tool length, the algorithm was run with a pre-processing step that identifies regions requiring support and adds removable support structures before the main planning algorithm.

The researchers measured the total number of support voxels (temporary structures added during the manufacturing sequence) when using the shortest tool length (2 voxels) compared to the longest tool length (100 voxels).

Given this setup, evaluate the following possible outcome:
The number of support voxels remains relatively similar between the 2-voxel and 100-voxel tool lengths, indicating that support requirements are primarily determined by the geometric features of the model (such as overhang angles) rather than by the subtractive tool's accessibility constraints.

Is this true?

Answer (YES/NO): NO